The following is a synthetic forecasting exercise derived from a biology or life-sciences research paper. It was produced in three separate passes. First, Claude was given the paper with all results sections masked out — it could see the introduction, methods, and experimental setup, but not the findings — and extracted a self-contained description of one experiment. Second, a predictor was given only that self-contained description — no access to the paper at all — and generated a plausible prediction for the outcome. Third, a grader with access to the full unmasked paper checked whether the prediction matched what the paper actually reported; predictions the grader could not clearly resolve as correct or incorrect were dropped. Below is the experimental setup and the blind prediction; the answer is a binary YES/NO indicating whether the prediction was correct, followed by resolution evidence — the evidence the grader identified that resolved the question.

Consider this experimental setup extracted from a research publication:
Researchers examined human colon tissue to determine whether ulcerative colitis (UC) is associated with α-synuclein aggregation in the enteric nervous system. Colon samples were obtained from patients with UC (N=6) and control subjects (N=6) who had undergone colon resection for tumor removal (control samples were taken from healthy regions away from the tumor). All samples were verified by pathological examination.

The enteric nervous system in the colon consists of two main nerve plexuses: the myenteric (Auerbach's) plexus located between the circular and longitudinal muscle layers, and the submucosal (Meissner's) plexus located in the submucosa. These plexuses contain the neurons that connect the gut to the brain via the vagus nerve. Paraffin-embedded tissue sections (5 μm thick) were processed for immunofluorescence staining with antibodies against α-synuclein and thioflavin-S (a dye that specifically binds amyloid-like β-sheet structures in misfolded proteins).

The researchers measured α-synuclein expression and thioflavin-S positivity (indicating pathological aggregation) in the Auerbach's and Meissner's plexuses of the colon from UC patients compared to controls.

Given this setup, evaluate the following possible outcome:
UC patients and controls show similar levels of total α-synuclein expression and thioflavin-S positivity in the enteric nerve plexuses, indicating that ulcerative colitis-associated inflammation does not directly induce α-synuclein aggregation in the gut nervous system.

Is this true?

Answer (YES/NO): NO